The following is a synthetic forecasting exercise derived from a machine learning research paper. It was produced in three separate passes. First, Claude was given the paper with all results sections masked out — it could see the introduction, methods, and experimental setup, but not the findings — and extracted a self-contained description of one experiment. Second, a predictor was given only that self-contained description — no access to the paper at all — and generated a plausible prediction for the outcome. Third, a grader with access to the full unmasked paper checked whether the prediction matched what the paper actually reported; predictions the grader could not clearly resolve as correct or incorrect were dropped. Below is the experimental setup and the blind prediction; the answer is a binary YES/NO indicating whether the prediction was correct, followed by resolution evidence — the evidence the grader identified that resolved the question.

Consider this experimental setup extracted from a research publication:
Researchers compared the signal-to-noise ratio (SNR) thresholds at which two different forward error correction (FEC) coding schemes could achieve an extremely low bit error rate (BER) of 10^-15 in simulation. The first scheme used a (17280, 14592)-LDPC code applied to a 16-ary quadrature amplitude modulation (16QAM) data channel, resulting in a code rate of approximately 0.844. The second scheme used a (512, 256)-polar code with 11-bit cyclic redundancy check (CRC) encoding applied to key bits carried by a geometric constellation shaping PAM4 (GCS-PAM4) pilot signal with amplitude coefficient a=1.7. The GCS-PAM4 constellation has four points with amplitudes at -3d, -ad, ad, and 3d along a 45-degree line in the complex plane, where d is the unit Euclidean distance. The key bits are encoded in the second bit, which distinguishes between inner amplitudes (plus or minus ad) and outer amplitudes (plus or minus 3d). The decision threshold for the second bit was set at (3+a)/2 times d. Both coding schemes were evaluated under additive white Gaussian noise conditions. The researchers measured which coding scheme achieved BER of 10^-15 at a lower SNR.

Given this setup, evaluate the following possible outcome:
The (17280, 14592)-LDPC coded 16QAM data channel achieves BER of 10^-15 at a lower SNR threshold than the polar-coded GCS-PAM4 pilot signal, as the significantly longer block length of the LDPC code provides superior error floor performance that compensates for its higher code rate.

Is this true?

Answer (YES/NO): NO